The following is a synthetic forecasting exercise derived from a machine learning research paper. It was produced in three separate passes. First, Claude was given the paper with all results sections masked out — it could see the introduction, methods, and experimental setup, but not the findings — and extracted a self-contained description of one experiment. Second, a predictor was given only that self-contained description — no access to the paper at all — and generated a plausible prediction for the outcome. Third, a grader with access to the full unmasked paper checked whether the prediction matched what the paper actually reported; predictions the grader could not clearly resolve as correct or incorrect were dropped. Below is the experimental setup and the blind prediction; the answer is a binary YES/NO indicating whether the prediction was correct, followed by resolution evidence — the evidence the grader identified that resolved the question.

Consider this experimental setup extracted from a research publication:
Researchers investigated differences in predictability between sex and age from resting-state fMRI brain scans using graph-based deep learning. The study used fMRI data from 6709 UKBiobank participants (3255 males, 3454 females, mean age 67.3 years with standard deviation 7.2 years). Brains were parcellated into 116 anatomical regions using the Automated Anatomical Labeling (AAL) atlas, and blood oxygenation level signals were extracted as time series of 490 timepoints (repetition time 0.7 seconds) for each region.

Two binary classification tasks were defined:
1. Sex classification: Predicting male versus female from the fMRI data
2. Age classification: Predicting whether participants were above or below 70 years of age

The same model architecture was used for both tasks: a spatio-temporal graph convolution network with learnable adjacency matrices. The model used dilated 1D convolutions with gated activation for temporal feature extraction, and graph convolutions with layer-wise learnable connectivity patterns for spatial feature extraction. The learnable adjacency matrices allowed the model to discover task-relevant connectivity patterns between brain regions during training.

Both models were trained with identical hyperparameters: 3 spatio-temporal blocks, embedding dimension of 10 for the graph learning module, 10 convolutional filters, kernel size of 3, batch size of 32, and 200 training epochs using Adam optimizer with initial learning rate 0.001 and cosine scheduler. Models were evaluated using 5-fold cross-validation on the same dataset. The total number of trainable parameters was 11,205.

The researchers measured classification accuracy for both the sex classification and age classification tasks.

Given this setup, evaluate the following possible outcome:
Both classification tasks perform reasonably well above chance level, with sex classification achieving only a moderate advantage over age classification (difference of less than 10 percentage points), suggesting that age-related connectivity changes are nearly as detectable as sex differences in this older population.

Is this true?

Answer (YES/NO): NO